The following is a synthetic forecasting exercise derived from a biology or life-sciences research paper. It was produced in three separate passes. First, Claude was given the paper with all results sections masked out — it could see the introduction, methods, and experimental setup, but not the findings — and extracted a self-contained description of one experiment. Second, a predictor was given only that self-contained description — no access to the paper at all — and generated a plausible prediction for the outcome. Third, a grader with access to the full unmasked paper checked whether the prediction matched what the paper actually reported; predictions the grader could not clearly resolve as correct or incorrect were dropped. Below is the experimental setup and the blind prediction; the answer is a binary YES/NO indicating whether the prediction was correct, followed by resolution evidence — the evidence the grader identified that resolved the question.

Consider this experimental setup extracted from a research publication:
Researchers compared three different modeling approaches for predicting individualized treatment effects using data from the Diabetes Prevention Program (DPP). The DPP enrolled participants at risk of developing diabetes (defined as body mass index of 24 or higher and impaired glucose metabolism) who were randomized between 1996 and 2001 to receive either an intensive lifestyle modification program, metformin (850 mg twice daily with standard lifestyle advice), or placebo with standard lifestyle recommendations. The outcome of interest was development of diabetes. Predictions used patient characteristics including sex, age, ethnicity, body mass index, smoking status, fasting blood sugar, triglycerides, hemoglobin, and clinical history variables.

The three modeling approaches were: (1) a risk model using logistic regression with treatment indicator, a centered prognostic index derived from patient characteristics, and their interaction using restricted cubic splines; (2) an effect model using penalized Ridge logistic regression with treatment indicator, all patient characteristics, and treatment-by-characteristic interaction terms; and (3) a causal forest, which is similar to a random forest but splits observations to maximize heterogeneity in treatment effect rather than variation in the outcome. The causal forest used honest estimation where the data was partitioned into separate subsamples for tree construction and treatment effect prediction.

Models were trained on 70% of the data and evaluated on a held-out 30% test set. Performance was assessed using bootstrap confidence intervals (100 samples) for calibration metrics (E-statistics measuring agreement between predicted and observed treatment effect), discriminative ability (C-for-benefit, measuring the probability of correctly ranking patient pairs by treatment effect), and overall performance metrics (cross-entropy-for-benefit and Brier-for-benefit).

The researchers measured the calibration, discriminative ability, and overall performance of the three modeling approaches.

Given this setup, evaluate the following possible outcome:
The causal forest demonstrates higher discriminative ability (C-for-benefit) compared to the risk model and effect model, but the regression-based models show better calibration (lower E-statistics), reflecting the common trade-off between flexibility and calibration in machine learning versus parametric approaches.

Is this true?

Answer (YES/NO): NO